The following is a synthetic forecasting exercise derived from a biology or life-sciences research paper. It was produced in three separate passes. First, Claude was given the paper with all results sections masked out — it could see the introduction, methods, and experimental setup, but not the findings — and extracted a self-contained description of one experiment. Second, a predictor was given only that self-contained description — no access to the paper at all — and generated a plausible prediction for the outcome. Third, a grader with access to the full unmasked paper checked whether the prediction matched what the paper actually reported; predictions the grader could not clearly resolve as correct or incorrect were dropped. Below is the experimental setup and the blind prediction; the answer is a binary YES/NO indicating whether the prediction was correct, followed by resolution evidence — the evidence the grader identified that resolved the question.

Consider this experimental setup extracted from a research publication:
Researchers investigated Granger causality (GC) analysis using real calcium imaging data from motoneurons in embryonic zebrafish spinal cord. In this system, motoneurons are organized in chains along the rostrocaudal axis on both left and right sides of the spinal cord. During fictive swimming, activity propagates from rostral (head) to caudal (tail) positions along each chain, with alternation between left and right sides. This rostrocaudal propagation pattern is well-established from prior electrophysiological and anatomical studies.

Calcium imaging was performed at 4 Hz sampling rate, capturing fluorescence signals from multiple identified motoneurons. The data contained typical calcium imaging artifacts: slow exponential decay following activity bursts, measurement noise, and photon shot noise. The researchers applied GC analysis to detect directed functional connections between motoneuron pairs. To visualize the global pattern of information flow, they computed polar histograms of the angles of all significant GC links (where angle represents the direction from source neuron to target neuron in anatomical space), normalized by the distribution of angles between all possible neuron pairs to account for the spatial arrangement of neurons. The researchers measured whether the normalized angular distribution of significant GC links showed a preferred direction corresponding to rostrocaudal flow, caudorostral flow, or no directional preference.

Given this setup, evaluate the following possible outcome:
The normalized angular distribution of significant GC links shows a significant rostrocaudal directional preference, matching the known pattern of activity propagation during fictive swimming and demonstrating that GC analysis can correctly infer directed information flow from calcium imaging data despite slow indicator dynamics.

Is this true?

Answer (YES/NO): NO